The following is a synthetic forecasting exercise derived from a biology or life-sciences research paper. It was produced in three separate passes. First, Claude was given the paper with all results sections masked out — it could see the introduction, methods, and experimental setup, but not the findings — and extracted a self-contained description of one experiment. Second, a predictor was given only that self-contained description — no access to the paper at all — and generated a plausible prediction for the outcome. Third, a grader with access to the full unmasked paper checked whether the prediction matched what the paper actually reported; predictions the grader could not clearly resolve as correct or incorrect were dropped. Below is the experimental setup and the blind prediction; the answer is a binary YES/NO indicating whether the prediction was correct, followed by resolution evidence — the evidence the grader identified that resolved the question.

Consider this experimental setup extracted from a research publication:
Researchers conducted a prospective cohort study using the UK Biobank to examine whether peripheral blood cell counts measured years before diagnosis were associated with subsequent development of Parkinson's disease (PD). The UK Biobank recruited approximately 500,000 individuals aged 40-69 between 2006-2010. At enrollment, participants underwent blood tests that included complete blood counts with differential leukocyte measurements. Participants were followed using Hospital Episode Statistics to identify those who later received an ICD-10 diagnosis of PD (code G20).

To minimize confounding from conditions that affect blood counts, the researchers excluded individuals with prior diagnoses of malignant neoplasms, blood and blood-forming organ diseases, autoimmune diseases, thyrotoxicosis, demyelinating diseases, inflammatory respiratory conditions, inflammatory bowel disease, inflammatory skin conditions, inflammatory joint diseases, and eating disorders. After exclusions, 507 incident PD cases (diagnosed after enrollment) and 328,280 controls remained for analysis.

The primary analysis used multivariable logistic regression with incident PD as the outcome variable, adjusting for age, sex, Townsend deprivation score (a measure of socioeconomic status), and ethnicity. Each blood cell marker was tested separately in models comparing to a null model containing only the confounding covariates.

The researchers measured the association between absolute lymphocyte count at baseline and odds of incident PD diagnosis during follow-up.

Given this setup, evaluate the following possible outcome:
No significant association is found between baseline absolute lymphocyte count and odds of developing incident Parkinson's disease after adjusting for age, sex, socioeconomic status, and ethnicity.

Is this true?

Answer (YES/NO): NO